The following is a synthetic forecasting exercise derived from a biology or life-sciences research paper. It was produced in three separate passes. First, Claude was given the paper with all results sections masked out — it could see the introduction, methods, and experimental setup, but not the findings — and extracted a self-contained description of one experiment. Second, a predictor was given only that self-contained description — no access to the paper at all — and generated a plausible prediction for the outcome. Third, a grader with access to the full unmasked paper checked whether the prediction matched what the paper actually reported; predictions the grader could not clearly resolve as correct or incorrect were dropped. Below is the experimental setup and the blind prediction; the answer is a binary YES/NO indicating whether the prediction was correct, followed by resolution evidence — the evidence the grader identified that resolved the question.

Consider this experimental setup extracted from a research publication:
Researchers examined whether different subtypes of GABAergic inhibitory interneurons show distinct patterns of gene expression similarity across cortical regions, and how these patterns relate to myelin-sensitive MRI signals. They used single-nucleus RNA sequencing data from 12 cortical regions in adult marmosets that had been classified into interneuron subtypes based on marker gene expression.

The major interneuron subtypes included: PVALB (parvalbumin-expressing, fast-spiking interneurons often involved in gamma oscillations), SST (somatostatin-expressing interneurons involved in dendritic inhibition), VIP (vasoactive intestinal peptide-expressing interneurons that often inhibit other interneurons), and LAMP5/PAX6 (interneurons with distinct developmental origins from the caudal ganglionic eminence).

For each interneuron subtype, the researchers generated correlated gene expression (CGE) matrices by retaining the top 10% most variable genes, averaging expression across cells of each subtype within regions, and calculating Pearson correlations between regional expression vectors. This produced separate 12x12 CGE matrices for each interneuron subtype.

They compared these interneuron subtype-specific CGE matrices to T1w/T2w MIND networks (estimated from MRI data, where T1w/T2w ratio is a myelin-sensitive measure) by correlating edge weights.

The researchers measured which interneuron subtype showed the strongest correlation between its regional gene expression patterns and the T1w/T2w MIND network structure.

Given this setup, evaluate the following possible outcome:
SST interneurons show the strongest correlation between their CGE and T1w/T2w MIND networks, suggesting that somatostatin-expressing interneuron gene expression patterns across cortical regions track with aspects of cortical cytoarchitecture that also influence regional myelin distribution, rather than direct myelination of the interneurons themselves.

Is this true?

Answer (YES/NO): NO